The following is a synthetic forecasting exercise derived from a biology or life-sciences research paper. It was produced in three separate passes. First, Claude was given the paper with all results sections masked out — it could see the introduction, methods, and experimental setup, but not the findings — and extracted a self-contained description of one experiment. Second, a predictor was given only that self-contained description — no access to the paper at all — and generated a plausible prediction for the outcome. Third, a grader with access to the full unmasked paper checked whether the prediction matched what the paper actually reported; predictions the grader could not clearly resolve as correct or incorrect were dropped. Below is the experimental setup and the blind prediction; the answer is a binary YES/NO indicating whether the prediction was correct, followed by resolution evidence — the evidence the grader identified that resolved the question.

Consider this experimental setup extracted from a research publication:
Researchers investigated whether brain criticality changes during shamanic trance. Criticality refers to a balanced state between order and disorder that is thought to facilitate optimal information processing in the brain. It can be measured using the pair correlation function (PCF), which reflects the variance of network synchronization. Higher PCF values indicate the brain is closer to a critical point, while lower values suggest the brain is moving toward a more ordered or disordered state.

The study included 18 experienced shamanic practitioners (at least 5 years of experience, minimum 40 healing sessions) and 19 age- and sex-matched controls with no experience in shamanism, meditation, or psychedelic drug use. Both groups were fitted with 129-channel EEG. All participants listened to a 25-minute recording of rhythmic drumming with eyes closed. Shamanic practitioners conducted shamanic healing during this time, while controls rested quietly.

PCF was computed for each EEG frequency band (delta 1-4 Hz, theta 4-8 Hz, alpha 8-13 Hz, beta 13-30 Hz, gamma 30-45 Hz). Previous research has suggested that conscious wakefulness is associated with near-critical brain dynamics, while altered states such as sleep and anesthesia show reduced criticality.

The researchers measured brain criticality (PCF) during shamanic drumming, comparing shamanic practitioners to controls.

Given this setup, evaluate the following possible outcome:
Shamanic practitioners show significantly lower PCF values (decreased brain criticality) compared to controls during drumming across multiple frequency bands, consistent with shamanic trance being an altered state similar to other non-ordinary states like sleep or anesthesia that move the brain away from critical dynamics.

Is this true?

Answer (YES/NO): NO